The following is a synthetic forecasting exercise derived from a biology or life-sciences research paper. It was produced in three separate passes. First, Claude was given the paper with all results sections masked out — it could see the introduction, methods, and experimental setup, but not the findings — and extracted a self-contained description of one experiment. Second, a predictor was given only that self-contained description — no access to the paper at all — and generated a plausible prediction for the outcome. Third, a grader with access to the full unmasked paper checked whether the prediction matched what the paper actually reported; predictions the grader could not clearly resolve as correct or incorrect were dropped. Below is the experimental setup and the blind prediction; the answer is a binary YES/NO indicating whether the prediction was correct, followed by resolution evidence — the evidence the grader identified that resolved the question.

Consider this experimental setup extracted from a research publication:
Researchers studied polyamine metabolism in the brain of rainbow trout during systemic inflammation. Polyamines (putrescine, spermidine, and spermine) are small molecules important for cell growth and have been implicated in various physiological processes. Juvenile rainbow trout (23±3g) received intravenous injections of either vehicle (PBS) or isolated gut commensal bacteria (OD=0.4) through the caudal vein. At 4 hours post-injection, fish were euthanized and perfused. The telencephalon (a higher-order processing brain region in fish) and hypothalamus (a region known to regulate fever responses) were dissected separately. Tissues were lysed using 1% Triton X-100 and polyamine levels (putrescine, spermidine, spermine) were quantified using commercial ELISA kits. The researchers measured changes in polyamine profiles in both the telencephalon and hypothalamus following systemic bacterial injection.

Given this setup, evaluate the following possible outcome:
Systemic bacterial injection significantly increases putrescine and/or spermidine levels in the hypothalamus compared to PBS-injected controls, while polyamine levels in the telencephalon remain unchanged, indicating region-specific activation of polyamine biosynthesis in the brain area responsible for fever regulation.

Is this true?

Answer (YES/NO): NO